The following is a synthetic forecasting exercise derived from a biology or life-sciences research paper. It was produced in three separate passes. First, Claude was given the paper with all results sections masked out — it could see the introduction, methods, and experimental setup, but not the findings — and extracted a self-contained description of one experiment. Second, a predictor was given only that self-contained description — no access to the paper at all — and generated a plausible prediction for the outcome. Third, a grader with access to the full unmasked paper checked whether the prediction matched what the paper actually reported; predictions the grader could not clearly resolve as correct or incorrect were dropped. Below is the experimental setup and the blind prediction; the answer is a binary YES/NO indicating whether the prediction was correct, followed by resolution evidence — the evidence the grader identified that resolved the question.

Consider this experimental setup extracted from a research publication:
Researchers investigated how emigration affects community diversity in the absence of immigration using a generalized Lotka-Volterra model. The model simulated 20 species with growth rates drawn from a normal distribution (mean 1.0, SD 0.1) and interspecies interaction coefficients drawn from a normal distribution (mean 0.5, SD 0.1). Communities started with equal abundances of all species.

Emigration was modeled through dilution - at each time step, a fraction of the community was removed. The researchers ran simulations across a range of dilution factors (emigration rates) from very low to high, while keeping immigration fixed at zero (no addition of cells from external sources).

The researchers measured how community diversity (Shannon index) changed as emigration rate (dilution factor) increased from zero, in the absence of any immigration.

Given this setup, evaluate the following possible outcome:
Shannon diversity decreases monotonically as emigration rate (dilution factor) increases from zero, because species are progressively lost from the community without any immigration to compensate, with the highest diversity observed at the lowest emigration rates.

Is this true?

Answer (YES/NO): YES